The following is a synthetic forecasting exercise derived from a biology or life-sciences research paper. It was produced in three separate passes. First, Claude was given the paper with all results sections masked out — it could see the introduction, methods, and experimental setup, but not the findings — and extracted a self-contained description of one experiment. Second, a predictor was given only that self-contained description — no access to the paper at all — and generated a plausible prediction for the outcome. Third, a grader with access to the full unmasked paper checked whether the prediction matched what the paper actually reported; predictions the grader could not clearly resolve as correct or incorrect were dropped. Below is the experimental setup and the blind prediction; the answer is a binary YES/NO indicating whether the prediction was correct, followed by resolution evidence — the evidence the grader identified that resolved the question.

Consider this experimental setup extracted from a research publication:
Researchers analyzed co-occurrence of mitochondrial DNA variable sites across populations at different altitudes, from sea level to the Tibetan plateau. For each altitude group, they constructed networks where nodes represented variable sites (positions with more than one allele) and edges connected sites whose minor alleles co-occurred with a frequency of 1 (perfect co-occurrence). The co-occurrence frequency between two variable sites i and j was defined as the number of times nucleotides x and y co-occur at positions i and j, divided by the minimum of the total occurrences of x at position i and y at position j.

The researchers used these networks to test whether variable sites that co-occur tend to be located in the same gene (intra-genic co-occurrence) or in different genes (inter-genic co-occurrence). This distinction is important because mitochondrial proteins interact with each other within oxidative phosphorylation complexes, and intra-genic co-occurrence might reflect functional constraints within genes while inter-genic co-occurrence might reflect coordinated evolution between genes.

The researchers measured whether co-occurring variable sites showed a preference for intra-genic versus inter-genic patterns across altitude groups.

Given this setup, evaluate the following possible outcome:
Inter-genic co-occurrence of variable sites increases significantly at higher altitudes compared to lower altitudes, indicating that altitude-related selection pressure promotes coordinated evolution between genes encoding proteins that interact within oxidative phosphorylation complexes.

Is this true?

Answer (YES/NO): NO